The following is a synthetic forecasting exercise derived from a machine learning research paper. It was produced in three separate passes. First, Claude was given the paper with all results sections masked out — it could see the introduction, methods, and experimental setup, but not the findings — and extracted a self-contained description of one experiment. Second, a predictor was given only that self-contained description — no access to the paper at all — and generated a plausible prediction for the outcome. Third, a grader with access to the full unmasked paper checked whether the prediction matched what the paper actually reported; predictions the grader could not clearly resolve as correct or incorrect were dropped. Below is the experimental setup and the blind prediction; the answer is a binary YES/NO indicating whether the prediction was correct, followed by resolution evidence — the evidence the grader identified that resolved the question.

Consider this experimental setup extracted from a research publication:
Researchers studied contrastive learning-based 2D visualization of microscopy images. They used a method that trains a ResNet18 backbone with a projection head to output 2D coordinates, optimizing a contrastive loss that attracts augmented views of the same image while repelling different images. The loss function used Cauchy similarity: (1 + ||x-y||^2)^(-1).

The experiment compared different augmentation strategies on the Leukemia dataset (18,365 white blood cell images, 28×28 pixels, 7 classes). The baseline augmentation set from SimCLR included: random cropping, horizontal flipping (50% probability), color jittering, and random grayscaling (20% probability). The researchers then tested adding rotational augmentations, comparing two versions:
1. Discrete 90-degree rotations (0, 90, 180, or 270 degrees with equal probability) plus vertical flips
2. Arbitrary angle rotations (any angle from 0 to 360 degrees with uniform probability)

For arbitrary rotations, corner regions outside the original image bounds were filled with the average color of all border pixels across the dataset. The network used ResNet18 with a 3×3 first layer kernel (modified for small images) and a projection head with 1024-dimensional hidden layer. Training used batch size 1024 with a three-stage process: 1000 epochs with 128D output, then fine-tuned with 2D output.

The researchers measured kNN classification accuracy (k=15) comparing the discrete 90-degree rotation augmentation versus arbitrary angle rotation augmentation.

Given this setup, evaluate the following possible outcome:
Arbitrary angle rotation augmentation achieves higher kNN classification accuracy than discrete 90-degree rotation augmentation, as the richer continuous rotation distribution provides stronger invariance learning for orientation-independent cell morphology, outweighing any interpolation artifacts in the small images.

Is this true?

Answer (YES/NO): YES